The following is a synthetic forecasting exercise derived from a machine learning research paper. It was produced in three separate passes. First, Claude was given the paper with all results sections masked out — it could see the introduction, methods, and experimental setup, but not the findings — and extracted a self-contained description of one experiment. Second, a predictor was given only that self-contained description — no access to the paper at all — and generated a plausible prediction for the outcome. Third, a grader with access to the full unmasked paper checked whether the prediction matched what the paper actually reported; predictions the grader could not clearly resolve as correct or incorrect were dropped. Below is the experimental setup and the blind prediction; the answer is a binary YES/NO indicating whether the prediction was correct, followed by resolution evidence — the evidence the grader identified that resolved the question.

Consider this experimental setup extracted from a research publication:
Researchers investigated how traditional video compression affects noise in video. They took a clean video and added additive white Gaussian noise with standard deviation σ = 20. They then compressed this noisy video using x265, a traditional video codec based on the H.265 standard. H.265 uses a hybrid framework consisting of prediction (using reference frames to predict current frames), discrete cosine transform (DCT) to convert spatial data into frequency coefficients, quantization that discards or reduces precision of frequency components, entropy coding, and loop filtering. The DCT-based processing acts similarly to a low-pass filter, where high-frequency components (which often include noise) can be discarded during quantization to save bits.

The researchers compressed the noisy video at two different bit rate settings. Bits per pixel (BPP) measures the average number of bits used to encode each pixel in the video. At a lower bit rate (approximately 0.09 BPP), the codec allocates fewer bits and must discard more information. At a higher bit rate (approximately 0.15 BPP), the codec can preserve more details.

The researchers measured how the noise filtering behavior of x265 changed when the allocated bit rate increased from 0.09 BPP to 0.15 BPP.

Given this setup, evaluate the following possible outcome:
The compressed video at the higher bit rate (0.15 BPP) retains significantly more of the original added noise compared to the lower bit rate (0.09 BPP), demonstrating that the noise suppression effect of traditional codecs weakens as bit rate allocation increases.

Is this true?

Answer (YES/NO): YES